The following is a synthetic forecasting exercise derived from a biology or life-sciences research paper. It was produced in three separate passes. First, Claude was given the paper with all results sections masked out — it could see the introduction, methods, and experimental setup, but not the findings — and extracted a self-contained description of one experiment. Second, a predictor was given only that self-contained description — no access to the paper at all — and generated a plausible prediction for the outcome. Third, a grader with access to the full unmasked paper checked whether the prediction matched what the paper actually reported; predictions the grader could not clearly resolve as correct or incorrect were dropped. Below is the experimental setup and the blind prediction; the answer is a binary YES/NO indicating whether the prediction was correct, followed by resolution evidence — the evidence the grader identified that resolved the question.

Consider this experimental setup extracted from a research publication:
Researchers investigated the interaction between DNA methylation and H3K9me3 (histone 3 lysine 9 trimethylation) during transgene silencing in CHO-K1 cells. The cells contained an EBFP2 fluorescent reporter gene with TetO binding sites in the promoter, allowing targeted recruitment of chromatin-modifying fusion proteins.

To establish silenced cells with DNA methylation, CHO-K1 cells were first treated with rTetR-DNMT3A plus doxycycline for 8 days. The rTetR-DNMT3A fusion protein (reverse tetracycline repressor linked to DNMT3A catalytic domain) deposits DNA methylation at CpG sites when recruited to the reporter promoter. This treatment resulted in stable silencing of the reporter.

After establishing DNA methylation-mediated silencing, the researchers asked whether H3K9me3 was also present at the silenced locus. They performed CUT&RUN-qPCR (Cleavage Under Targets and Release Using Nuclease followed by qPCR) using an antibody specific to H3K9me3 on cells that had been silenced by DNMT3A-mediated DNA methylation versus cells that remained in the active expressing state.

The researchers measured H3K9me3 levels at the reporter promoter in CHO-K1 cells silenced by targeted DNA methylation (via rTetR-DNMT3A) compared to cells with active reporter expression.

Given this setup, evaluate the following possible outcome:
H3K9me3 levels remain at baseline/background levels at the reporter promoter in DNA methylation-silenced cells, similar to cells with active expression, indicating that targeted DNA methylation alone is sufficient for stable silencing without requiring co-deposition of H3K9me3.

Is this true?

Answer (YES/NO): NO